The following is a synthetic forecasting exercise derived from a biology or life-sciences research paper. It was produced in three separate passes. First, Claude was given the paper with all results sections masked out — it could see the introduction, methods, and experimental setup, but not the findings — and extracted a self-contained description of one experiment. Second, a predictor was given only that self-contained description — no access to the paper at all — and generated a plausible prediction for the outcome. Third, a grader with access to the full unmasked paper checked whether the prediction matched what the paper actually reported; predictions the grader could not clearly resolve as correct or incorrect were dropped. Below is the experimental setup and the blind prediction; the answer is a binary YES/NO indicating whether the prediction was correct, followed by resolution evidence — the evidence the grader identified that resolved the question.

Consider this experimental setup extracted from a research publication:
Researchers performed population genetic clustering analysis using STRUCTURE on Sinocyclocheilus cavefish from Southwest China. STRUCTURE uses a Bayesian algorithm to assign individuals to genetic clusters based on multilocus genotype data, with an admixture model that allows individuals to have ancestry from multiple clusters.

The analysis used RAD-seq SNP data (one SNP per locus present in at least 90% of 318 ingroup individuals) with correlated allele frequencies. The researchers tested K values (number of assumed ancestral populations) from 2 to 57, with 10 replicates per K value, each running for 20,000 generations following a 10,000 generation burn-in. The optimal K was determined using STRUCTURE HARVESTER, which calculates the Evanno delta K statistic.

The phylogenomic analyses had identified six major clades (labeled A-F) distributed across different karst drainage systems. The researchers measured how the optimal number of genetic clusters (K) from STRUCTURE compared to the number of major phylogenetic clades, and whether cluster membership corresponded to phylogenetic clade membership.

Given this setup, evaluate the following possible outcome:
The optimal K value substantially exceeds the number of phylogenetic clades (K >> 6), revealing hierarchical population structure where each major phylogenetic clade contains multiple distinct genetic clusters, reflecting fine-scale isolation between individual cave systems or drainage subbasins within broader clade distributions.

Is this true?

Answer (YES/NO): NO